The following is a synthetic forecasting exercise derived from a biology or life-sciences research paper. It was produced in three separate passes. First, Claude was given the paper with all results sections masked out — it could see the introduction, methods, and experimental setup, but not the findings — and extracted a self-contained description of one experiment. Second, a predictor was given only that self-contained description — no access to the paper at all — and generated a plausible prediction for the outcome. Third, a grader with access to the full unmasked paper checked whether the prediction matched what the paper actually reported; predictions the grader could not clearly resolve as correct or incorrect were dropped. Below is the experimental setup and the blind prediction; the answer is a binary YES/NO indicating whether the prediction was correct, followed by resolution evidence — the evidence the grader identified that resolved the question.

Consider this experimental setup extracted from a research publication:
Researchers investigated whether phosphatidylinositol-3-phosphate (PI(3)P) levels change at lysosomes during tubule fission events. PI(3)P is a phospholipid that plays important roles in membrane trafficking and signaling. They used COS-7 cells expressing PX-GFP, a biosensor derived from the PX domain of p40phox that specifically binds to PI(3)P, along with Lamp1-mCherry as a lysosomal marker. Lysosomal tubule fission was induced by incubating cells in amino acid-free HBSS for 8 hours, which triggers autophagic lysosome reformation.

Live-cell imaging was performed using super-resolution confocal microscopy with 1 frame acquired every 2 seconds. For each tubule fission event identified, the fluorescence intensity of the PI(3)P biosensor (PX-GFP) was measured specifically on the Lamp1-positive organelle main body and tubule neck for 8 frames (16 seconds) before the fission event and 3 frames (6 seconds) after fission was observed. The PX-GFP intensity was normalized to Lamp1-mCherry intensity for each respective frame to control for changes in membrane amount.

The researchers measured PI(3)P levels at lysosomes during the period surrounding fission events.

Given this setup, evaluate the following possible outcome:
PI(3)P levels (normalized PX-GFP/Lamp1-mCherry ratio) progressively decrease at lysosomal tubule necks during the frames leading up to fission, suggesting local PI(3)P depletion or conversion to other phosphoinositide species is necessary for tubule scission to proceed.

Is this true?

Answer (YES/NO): NO